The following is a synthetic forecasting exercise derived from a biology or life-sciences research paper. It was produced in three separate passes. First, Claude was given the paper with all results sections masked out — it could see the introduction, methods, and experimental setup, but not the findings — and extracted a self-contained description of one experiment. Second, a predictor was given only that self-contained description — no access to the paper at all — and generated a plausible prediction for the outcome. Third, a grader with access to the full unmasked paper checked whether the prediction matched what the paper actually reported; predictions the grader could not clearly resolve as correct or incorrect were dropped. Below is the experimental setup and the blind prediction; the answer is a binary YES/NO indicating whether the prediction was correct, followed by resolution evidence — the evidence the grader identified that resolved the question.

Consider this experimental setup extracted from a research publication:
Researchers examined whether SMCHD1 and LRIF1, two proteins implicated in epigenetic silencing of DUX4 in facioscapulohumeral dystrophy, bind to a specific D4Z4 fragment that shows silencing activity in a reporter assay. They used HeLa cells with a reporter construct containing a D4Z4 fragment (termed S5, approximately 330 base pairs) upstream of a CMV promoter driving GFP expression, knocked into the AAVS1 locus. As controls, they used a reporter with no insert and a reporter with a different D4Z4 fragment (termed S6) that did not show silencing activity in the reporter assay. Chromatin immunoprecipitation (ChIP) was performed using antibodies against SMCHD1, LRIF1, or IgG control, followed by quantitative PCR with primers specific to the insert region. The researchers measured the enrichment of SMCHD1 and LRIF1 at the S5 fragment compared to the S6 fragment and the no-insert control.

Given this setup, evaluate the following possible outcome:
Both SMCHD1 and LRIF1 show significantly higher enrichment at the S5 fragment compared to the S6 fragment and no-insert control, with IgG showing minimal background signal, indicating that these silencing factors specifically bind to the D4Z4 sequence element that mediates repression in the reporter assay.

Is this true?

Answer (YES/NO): YES